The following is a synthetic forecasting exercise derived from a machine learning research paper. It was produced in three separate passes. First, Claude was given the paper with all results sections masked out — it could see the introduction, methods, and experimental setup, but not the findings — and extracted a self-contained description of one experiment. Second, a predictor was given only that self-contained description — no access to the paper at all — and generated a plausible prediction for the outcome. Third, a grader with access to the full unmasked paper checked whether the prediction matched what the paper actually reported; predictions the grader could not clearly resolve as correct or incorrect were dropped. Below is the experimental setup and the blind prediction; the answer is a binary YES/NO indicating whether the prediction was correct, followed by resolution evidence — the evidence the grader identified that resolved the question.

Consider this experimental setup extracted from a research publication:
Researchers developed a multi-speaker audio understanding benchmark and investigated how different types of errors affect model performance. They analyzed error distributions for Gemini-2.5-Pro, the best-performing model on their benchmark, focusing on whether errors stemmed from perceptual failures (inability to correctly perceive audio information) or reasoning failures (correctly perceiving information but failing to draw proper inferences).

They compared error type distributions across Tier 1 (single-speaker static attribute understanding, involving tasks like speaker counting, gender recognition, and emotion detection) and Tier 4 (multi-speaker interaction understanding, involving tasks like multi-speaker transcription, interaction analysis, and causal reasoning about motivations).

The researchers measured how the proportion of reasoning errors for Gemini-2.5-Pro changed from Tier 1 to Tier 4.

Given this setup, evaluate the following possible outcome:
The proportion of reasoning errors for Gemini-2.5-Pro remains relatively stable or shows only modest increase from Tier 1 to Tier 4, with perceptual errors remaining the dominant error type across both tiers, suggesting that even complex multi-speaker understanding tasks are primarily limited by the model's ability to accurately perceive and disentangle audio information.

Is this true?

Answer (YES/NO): NO